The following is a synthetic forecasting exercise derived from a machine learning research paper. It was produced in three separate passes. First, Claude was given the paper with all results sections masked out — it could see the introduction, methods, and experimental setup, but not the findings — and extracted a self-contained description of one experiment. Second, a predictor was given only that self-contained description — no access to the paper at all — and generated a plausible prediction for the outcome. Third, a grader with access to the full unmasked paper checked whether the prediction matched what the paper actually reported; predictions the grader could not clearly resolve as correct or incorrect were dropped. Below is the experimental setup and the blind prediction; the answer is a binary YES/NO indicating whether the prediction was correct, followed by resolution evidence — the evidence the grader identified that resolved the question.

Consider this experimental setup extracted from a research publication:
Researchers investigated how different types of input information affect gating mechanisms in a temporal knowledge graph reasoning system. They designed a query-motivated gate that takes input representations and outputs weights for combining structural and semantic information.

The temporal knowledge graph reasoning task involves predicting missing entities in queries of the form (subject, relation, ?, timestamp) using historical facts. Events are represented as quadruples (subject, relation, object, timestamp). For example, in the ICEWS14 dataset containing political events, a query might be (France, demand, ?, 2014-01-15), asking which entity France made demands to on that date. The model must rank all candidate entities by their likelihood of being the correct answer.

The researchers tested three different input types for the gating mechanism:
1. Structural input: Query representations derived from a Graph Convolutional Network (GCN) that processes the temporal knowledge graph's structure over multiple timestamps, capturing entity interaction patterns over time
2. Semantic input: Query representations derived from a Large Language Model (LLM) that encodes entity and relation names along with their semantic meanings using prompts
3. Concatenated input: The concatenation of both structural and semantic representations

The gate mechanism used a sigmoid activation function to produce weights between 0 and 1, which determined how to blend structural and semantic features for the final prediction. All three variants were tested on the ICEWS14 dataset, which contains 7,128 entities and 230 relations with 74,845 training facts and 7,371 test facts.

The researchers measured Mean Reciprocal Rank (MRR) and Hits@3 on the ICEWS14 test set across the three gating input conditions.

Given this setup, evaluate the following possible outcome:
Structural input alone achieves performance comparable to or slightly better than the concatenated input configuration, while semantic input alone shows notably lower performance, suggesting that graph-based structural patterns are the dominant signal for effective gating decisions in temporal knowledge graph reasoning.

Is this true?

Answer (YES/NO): NO